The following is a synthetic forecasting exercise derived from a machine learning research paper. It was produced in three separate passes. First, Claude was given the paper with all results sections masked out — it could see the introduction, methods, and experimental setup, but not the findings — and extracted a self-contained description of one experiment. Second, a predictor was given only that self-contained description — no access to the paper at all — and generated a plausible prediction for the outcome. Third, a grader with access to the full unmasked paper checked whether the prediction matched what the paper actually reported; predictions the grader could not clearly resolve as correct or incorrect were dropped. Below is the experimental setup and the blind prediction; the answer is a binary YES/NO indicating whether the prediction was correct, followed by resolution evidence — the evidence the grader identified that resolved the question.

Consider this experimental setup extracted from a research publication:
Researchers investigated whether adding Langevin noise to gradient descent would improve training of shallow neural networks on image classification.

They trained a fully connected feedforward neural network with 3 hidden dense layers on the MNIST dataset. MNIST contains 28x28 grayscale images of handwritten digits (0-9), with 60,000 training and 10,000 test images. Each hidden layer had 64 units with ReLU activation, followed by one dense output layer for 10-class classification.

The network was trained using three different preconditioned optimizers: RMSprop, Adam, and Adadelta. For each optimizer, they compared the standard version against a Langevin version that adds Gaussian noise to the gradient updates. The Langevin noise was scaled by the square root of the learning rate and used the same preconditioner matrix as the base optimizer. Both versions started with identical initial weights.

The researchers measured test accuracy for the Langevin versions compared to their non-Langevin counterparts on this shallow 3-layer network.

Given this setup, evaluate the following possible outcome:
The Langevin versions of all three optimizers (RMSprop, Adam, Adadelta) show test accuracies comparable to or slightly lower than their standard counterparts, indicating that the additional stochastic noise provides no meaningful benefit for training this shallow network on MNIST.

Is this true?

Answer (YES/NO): YES